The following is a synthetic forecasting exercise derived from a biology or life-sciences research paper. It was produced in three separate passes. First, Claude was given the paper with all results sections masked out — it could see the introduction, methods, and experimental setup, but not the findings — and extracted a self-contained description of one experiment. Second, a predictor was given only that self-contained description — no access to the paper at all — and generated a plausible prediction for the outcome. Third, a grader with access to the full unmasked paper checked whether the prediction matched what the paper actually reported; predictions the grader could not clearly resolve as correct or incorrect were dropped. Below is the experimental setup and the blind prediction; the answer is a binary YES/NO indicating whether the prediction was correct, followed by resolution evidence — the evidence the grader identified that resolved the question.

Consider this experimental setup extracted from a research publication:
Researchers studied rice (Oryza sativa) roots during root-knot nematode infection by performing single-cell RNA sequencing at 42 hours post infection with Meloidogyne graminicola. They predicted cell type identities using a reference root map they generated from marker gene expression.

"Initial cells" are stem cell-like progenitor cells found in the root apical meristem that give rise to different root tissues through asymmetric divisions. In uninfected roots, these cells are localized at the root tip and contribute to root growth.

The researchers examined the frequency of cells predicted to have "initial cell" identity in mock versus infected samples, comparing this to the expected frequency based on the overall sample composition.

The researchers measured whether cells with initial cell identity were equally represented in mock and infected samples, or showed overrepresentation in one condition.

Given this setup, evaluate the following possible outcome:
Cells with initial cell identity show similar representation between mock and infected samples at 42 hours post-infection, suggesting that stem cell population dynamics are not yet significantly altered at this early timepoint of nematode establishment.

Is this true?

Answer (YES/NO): NO